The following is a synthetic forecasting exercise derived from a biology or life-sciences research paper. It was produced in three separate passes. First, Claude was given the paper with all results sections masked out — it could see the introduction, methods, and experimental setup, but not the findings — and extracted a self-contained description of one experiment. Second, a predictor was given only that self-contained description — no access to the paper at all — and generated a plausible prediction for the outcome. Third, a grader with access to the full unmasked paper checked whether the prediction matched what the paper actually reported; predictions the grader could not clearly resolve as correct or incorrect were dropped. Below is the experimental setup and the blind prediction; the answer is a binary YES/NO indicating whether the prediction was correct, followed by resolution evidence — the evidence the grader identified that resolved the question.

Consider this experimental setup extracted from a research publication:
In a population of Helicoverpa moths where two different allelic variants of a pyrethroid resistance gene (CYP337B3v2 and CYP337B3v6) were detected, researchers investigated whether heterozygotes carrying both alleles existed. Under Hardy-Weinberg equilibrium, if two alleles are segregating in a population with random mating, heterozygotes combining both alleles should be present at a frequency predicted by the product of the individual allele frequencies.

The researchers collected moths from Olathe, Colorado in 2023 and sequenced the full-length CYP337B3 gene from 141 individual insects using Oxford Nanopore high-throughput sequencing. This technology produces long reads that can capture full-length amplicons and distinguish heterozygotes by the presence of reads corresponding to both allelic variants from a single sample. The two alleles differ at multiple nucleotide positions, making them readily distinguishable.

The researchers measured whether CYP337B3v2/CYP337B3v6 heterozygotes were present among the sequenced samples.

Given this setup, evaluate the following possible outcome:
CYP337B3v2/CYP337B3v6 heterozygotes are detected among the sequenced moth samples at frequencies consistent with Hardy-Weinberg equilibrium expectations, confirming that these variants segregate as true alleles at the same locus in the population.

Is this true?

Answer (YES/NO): NO